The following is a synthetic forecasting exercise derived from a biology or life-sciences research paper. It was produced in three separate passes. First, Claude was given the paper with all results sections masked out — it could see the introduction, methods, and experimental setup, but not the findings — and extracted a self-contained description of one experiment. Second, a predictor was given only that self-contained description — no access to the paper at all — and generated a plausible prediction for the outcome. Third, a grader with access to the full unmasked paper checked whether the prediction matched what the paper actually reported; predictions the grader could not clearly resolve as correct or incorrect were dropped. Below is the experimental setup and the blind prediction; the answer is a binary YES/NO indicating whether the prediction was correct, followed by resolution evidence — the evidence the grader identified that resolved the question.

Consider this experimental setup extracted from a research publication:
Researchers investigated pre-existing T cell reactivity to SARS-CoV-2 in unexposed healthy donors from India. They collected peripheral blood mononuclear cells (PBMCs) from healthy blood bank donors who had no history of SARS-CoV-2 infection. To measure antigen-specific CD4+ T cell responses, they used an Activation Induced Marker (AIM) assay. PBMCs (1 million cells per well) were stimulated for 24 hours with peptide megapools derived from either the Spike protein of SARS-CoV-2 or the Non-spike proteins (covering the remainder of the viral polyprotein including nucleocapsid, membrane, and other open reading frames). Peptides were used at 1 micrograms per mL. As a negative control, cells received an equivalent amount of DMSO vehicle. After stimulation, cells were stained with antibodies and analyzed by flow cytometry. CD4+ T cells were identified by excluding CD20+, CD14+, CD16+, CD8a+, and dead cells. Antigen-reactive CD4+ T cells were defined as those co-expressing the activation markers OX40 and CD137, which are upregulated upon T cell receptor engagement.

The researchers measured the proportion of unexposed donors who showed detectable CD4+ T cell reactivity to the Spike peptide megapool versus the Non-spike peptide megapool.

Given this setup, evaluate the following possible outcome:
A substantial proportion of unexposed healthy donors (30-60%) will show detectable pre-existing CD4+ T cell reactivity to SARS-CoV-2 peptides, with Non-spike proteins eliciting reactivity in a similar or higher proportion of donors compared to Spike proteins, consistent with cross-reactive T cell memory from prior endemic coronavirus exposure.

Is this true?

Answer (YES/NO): NO